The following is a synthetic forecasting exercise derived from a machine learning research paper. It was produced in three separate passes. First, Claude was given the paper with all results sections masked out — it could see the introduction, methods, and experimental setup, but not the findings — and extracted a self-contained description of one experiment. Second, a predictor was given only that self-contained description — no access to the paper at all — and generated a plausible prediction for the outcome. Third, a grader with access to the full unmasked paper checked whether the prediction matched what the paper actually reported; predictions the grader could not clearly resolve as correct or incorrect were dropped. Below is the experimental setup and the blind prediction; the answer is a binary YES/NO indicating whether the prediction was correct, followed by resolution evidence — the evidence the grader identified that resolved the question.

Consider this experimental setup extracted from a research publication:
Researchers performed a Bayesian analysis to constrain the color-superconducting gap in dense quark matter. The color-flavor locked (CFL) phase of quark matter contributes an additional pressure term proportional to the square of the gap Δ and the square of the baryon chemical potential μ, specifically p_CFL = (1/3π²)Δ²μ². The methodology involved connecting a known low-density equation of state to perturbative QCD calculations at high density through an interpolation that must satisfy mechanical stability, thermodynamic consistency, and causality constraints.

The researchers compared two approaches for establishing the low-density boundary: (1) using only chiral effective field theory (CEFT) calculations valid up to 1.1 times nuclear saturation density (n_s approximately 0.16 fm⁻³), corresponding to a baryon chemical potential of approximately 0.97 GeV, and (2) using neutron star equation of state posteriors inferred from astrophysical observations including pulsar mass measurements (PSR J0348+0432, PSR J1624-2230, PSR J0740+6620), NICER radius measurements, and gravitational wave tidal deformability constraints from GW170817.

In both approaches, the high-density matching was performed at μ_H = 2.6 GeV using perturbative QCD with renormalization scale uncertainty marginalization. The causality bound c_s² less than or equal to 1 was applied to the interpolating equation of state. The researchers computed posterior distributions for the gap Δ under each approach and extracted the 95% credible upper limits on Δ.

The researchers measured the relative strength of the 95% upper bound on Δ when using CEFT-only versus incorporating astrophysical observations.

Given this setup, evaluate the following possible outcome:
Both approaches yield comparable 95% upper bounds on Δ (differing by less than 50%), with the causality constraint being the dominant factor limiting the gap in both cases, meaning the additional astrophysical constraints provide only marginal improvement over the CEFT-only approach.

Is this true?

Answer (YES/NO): NO